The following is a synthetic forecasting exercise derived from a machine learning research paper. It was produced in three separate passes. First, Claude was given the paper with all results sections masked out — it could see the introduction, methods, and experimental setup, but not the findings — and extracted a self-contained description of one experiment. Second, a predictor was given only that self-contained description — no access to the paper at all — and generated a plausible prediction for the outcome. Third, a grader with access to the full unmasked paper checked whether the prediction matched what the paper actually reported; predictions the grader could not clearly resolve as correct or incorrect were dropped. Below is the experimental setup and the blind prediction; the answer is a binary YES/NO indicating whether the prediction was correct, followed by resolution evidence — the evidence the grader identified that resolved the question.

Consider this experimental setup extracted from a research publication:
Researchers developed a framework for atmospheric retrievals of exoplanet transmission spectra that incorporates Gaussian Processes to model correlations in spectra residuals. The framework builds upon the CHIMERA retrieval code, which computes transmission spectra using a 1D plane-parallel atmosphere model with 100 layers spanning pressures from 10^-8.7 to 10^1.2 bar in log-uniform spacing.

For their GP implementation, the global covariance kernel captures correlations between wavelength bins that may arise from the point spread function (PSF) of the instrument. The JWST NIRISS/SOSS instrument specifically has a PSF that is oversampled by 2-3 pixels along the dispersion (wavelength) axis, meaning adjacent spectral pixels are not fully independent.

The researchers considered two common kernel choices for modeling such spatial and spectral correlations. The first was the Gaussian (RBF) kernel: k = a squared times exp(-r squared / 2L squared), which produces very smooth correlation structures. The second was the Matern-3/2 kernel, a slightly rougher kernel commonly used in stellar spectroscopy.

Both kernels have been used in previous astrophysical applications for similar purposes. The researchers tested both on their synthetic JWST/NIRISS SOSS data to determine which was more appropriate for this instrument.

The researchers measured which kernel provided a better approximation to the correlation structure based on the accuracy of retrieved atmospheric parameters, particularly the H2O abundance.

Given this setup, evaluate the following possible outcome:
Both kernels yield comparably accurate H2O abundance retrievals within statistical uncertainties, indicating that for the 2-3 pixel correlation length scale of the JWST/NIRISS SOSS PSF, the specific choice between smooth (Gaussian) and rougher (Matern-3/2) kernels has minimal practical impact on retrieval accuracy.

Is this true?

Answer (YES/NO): YES